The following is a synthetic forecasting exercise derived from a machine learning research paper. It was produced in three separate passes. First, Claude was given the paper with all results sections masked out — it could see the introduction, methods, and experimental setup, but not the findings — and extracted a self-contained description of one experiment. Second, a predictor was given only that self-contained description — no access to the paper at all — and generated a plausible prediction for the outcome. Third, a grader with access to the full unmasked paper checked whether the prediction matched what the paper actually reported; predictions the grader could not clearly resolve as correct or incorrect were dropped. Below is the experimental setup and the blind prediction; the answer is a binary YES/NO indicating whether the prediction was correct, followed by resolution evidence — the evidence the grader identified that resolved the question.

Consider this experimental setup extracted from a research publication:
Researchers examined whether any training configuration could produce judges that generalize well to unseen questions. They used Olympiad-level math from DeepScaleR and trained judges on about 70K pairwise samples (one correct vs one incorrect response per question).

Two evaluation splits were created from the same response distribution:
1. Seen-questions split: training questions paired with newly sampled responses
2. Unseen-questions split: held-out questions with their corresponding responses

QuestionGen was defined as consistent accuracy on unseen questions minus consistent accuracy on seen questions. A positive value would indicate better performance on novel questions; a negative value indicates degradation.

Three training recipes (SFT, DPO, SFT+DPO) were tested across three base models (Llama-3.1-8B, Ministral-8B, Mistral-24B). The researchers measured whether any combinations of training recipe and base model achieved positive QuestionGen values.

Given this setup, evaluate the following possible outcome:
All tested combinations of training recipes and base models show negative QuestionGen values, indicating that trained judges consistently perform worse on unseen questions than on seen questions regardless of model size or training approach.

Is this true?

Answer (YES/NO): NO